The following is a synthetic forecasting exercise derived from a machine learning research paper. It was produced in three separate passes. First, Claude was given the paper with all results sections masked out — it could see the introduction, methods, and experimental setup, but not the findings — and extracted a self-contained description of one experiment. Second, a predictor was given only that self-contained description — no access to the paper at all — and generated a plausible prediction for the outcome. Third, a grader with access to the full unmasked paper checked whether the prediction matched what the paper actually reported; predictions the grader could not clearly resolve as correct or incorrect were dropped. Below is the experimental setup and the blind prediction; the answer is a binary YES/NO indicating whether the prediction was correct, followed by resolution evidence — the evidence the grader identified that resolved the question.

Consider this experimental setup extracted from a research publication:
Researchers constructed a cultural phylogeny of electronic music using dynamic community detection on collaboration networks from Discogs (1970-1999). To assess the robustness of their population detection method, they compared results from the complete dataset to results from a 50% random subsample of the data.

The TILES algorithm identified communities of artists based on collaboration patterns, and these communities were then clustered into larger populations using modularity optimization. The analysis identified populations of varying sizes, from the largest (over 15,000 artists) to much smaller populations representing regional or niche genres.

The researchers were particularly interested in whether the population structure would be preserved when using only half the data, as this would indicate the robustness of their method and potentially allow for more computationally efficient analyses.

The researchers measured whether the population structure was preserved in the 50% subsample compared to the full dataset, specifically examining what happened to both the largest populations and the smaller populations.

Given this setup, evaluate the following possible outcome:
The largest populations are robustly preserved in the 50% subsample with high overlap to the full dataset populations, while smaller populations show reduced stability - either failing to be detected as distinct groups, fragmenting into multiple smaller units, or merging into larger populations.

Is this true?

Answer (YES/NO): YES